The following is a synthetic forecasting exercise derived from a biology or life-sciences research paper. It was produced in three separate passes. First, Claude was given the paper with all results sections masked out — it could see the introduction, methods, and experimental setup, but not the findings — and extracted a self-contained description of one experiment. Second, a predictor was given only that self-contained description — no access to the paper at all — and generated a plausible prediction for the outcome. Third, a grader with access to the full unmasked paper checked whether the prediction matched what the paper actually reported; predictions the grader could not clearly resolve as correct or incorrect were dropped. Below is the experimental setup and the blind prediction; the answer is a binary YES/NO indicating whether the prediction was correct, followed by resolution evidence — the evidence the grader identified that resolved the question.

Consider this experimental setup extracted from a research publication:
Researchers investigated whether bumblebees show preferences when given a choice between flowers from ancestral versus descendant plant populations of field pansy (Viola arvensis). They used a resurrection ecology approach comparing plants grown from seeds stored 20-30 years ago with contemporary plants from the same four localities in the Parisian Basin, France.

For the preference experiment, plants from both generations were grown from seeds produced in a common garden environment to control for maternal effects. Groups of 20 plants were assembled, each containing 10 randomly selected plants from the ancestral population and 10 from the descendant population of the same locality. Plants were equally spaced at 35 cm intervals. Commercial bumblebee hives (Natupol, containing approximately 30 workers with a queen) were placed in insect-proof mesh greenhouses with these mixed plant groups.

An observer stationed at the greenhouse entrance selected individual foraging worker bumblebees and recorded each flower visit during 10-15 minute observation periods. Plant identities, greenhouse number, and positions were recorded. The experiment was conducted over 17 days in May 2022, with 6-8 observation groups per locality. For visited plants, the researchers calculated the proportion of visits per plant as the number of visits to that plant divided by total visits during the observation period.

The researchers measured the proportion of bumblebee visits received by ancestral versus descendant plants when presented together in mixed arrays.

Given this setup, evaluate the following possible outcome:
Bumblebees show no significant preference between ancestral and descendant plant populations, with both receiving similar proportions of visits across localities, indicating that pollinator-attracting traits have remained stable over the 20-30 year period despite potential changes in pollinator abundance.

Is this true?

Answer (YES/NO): NO